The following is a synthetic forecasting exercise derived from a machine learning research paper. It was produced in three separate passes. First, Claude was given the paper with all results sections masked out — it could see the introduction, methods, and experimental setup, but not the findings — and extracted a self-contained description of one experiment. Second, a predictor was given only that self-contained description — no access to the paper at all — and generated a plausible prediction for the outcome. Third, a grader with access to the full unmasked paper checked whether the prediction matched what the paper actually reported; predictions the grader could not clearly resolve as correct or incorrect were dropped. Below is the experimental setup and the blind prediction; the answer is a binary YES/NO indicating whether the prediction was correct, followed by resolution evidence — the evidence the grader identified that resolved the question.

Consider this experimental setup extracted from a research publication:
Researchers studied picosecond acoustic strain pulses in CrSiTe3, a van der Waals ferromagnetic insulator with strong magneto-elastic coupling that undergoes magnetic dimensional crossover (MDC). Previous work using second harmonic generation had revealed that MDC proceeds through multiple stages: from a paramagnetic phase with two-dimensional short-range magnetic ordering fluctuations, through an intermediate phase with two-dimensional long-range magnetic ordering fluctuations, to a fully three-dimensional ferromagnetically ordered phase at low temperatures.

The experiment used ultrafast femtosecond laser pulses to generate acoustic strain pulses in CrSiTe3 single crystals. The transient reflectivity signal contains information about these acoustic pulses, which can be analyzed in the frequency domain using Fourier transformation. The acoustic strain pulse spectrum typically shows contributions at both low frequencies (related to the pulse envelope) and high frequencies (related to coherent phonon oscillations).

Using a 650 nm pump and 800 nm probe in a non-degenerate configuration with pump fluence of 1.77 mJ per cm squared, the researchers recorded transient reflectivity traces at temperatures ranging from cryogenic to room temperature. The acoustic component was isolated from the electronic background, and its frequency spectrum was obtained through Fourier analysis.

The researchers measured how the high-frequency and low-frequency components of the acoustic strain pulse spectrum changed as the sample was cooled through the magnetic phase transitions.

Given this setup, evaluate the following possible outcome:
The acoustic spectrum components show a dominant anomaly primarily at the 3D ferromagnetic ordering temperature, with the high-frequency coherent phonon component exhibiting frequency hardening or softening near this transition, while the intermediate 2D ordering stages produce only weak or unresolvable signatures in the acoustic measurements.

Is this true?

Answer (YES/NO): NO